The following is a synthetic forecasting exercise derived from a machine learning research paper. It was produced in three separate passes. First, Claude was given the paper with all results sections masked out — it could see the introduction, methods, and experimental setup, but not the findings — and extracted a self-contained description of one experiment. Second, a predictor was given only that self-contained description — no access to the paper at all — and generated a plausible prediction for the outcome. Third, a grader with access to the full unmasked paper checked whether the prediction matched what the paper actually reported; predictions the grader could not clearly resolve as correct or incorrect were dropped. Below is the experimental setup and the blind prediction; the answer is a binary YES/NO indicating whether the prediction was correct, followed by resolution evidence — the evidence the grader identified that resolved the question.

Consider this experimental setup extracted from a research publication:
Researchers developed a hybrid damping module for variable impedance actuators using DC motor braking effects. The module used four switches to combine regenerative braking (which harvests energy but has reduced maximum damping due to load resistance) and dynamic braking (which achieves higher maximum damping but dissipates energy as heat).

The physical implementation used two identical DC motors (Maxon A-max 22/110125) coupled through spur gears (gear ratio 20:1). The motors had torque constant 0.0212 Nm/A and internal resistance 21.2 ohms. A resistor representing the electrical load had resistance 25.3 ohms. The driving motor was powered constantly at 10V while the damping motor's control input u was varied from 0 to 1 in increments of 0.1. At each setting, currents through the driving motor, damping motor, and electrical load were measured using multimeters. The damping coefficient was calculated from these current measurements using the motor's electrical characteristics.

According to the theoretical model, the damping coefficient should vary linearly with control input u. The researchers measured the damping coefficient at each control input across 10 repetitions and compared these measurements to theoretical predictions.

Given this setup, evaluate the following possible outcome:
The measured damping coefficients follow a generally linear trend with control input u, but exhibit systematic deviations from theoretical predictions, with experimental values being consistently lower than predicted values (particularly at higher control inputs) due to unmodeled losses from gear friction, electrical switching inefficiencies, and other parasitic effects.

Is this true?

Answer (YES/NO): NO